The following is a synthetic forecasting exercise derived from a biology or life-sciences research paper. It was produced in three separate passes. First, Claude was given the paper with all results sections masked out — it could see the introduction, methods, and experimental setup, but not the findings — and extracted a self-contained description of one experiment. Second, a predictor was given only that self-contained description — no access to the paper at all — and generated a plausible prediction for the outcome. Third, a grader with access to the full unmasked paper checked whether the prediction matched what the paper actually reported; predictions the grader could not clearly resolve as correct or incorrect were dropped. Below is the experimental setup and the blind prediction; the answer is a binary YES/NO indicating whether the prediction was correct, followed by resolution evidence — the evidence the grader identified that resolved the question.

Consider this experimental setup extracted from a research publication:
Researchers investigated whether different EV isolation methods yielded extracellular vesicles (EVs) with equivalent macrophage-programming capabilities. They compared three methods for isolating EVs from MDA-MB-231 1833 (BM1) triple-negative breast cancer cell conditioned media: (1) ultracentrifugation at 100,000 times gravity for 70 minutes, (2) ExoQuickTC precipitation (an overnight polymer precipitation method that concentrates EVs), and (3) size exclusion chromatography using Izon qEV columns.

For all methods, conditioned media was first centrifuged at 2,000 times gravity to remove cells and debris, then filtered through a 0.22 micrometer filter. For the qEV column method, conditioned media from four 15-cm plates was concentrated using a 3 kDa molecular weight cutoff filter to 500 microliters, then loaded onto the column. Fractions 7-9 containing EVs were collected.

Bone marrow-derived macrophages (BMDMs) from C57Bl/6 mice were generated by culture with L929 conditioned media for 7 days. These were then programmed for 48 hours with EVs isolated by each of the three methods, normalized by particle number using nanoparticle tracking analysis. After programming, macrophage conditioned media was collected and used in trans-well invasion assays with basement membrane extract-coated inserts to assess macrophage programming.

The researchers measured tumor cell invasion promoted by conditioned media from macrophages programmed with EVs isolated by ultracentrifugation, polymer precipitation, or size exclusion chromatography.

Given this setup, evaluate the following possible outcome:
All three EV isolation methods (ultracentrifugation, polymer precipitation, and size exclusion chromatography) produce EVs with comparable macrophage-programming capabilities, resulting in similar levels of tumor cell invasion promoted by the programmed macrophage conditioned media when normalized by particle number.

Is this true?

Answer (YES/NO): NO